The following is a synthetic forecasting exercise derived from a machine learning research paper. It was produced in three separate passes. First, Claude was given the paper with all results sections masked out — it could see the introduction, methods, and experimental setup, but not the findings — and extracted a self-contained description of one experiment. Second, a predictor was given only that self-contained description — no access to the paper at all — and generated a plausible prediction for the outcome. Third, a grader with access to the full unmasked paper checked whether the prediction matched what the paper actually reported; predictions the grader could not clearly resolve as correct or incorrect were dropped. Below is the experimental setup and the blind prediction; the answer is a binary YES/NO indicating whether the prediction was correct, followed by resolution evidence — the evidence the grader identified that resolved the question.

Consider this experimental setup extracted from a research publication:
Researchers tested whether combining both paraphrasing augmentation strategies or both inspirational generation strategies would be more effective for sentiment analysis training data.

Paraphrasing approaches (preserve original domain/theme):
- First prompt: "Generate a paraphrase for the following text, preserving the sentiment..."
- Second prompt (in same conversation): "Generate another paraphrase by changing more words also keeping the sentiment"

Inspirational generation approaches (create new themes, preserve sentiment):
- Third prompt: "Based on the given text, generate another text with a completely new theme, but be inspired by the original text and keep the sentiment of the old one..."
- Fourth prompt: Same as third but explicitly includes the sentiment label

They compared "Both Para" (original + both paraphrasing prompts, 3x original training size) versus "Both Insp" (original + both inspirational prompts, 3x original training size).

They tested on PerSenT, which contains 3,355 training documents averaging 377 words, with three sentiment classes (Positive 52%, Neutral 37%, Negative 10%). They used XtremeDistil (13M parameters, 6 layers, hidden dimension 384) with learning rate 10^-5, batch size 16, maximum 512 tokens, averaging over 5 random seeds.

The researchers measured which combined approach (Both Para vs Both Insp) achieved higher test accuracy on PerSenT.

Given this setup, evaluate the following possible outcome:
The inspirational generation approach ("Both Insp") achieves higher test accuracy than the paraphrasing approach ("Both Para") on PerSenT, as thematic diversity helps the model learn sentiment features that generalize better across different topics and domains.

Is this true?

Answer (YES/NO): NO